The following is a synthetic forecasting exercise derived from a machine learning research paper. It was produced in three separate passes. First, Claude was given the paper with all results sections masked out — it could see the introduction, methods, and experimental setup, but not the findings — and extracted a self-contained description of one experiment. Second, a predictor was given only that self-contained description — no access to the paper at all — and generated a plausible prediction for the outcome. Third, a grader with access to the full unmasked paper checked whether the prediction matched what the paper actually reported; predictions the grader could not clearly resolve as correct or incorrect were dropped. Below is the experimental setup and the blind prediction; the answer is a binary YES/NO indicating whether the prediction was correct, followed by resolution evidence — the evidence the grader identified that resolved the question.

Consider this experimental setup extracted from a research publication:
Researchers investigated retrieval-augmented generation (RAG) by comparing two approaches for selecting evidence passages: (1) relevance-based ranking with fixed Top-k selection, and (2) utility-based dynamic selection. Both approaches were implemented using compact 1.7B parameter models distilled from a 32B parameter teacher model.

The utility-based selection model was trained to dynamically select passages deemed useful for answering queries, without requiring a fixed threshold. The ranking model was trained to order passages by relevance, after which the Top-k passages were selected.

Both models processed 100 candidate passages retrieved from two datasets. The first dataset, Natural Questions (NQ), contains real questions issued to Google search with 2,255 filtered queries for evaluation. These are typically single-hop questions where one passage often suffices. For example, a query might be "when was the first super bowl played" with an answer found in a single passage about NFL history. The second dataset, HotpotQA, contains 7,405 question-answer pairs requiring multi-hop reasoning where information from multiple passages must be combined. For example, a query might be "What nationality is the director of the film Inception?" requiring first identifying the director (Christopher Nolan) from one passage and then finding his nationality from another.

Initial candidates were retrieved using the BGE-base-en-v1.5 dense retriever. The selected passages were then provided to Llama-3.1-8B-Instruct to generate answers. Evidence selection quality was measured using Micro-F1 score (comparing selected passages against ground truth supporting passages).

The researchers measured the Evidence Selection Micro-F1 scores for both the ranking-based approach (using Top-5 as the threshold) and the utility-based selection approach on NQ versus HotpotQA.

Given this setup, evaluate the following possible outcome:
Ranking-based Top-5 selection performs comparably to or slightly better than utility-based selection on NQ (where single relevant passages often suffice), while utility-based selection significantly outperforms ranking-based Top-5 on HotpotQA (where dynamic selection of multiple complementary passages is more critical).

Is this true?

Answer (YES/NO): NO